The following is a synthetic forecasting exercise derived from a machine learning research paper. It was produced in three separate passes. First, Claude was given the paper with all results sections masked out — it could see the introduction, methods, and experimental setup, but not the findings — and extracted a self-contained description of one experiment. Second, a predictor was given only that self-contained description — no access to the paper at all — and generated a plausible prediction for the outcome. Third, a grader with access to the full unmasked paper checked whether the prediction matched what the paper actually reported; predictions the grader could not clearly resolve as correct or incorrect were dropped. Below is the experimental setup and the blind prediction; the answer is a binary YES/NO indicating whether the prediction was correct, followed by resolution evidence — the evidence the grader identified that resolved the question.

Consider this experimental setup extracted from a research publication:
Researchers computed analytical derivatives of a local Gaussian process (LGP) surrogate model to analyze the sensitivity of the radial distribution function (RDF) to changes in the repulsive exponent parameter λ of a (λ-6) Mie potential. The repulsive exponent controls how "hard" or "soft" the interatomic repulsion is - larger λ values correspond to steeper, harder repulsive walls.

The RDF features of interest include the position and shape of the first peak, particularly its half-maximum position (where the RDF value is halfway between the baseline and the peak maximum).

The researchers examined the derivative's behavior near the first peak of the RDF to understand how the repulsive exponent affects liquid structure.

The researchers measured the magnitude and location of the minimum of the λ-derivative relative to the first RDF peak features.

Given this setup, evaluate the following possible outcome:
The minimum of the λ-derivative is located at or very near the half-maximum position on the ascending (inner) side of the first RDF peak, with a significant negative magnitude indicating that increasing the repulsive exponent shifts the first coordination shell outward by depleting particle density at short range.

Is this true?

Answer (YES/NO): NO